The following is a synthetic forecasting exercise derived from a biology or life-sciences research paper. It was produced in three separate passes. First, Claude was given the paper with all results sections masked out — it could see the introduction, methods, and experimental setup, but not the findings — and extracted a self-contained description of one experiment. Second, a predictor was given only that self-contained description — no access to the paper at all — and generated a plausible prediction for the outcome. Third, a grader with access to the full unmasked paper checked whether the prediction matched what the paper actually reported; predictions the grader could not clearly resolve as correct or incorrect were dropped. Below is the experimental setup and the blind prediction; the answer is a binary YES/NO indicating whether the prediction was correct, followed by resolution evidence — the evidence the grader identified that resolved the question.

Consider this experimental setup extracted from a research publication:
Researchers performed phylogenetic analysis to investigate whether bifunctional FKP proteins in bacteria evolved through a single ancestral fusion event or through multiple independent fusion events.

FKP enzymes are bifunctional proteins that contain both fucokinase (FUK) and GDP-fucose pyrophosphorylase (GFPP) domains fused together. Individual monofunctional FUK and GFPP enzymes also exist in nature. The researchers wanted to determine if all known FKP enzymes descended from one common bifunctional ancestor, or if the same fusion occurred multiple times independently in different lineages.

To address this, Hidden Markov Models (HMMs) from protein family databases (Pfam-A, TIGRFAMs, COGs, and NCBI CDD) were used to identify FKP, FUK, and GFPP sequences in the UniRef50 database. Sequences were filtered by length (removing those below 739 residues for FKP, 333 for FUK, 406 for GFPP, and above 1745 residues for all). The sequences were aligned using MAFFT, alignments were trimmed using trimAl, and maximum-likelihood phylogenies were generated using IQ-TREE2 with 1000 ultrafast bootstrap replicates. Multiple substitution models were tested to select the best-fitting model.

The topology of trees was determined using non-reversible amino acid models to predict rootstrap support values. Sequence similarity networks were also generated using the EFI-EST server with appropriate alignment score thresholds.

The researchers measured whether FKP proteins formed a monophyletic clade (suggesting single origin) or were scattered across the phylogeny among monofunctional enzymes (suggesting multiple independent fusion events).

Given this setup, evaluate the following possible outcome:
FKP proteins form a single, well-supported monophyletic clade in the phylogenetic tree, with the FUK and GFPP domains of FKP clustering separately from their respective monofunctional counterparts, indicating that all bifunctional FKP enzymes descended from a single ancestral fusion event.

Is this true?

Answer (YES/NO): NO